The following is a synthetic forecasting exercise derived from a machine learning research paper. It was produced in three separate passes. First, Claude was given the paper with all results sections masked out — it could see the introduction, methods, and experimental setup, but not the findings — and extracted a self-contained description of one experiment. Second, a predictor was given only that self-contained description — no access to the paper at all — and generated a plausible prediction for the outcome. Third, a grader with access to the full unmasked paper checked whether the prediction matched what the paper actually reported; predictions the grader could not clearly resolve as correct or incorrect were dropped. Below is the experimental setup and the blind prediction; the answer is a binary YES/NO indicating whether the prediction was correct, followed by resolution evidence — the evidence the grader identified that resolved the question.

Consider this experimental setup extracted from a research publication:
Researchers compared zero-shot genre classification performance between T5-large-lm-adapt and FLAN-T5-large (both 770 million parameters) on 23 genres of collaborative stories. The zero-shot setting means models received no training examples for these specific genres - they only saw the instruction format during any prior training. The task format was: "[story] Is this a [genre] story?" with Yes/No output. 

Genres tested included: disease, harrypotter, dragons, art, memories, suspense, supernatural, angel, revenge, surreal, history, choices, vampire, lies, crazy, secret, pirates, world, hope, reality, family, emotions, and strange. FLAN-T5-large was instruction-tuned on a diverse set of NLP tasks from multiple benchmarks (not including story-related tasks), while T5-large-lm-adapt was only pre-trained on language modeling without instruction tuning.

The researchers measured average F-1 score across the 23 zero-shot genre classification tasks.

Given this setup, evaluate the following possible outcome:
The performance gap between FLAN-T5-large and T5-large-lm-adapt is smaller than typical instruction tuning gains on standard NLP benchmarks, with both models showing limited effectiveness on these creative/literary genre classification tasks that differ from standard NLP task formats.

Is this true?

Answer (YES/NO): NO